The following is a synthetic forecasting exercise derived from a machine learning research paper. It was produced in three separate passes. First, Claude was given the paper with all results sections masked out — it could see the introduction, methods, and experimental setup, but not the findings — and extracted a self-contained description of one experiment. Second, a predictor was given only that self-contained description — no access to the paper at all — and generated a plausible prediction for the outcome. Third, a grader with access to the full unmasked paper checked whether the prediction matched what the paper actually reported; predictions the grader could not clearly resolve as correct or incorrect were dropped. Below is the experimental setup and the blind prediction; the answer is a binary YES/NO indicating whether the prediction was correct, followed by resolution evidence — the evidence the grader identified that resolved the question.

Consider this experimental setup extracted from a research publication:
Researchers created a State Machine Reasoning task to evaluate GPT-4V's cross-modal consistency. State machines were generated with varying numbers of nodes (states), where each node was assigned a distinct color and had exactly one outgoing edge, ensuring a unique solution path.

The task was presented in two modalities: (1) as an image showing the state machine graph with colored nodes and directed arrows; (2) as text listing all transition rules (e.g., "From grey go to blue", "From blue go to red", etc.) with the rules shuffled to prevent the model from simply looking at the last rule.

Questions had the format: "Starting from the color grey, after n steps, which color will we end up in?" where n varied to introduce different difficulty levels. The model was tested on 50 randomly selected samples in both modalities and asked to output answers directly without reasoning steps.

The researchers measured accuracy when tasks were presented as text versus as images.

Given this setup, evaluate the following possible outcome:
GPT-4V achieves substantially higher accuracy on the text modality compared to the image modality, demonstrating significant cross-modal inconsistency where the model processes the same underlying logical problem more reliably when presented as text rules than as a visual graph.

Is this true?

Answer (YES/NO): NO